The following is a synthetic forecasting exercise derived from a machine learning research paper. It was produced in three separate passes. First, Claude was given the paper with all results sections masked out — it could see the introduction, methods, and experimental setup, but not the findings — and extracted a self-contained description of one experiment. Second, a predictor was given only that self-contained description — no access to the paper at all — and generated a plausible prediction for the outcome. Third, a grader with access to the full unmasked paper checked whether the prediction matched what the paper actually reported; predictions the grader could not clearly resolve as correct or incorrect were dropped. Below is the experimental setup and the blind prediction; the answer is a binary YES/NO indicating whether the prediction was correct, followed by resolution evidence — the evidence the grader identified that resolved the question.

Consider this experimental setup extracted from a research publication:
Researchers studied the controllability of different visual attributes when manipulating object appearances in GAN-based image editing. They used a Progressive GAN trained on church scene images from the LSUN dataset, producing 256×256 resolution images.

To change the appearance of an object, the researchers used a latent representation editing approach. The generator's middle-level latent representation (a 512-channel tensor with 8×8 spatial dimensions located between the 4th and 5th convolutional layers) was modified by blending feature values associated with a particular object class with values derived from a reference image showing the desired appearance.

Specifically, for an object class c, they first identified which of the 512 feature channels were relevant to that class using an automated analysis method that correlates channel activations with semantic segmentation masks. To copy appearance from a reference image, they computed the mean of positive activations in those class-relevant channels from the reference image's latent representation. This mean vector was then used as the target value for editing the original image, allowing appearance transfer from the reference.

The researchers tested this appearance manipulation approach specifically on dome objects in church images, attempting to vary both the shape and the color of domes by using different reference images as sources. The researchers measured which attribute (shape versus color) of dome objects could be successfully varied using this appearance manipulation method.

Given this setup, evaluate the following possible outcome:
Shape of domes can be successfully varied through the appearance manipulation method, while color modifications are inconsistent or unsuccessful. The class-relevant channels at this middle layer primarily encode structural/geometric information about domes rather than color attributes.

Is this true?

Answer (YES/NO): YES